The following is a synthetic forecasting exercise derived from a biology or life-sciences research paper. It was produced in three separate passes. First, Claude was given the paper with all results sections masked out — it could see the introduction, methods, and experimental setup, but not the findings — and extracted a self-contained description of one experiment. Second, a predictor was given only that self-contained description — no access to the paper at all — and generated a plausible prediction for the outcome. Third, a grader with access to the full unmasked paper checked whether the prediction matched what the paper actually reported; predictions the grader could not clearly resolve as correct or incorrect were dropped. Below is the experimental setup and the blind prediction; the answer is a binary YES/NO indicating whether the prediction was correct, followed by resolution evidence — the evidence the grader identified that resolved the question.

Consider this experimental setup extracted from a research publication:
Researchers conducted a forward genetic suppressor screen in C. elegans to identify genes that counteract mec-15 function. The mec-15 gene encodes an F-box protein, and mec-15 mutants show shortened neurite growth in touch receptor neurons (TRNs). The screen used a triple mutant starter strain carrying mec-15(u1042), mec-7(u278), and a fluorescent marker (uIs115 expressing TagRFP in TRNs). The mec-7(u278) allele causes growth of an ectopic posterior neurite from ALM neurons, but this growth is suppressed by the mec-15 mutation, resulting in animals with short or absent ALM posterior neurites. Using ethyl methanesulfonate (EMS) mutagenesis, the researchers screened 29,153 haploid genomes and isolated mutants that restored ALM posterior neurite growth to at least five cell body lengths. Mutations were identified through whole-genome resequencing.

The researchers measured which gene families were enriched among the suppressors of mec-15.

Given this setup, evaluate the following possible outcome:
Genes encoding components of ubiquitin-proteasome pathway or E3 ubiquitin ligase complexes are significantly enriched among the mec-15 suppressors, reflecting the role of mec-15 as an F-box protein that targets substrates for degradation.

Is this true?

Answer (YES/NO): NO